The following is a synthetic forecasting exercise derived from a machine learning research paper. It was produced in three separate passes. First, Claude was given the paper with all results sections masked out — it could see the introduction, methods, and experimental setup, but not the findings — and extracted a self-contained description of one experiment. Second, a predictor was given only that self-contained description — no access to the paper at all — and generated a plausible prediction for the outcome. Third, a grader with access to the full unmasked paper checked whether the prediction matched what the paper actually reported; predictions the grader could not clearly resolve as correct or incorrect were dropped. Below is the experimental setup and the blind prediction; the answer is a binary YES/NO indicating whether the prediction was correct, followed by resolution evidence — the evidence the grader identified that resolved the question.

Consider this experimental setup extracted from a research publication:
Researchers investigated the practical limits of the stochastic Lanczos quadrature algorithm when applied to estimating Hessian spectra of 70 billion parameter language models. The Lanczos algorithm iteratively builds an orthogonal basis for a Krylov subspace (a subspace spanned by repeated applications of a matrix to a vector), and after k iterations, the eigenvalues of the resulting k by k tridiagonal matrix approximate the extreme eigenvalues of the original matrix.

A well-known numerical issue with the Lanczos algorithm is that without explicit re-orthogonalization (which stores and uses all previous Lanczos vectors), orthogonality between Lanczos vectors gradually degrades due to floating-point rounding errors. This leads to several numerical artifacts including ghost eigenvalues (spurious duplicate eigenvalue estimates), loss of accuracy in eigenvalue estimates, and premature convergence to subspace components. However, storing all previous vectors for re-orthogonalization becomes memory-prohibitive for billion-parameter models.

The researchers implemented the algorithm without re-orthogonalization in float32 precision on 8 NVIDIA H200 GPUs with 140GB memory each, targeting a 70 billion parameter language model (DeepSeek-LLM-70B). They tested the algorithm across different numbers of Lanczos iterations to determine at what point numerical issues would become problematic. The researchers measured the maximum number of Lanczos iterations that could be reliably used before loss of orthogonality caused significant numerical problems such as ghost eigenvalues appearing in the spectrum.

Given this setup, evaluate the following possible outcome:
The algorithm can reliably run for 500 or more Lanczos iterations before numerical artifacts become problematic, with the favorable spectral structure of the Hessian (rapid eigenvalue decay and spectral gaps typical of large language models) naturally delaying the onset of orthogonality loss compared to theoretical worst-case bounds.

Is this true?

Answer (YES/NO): NO